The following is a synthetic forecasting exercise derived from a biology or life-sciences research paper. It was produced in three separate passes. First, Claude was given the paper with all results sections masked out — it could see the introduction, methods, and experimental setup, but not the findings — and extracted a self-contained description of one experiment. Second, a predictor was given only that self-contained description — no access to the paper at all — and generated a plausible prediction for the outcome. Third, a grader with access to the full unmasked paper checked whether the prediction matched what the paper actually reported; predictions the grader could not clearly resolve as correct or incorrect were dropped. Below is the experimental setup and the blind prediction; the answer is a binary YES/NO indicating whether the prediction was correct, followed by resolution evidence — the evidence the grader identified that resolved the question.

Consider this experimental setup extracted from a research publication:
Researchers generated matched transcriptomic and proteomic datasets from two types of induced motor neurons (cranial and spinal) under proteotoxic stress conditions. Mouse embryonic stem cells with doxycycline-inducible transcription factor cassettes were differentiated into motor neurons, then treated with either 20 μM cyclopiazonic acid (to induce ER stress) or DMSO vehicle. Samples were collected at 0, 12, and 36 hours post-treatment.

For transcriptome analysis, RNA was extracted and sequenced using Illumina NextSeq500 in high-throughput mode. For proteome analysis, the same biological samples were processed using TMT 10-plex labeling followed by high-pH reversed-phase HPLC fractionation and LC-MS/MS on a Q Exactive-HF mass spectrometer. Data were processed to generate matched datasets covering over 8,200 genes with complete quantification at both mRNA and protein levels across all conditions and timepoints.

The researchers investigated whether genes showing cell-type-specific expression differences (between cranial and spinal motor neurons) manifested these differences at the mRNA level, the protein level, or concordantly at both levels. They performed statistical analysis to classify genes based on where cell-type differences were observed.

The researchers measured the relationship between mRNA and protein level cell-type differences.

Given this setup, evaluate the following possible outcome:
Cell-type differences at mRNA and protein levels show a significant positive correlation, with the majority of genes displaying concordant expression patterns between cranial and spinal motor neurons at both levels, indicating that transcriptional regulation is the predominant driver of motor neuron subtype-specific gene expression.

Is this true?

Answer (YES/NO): NO